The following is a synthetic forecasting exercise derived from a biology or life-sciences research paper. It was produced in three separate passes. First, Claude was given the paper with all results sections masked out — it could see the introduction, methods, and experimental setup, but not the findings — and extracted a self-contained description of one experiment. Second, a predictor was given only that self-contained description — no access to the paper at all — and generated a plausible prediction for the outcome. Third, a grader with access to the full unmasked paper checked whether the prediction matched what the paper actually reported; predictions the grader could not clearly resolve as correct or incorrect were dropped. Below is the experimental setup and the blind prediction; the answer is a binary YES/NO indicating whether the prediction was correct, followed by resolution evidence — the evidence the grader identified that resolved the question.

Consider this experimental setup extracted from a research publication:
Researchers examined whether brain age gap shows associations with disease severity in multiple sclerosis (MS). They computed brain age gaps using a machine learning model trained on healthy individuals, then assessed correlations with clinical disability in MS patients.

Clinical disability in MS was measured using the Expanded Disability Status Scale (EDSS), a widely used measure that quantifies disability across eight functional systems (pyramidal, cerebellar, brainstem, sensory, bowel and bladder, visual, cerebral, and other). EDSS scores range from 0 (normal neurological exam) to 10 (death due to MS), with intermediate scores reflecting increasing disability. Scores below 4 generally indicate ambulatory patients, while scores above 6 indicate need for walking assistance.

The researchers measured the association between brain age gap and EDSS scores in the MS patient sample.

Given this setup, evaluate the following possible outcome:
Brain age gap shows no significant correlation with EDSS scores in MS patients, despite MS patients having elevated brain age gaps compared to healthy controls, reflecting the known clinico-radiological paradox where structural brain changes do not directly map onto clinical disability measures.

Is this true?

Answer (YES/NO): NO